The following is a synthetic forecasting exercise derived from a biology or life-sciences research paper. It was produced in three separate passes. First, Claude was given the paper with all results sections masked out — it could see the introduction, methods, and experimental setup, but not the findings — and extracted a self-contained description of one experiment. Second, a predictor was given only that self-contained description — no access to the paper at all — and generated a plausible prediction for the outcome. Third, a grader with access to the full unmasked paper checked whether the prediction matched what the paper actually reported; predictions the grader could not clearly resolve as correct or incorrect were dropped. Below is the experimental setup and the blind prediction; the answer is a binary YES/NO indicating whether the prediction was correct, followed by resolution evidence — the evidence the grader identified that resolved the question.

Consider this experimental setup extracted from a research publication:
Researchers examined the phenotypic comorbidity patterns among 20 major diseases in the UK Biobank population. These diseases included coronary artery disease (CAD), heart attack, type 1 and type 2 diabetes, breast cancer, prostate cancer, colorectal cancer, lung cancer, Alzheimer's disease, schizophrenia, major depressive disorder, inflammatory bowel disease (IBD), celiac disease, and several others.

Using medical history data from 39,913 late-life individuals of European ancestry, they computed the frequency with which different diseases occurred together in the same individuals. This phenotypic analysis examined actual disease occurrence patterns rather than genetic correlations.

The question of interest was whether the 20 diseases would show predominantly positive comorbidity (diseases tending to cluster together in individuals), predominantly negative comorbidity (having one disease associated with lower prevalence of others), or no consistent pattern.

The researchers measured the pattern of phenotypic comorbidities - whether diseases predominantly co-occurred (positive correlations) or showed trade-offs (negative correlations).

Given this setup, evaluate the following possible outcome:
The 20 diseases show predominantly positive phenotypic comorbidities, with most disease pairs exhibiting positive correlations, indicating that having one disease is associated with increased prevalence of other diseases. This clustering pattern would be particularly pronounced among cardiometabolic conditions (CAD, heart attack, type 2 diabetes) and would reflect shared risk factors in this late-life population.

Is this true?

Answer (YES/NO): YES